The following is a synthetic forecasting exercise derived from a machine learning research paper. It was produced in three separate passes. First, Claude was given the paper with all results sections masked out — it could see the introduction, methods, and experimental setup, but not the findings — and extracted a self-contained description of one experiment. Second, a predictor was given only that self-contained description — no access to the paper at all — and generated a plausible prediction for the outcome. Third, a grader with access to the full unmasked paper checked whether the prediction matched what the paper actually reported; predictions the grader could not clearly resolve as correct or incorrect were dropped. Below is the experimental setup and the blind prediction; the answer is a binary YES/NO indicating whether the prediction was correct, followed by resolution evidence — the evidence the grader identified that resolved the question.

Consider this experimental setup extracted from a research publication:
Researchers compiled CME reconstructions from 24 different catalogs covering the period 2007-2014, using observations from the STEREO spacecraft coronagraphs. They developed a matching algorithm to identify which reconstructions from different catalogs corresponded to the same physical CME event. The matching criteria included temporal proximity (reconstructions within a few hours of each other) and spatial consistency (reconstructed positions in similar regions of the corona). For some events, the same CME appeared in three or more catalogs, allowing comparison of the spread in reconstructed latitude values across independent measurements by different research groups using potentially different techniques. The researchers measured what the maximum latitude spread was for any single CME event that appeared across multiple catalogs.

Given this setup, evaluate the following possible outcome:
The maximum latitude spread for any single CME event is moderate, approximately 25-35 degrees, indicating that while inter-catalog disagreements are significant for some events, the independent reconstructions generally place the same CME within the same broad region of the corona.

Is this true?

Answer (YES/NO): NO